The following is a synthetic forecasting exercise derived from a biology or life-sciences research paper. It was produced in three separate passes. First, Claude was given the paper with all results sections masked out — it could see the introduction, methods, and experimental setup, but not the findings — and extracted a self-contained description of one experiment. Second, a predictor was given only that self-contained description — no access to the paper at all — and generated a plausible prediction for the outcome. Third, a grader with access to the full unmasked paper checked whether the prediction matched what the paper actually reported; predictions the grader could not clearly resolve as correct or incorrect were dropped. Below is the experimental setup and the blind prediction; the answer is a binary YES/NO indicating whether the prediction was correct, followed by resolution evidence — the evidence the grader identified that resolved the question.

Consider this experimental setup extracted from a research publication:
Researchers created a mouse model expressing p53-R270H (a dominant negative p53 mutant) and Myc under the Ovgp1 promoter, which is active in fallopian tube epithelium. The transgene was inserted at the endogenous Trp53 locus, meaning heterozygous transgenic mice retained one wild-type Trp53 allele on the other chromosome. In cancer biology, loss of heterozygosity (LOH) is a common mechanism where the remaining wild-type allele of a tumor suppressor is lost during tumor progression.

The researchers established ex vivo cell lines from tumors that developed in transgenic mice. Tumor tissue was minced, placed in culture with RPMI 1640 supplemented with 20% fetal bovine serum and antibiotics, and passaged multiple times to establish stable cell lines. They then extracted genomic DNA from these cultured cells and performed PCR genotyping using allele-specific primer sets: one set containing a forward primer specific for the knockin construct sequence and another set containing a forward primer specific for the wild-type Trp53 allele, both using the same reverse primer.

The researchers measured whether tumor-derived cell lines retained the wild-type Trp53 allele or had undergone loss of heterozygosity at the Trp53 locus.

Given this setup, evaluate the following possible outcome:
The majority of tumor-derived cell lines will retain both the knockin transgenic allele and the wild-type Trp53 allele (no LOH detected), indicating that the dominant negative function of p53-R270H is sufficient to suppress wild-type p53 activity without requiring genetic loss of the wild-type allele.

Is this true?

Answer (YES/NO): NO